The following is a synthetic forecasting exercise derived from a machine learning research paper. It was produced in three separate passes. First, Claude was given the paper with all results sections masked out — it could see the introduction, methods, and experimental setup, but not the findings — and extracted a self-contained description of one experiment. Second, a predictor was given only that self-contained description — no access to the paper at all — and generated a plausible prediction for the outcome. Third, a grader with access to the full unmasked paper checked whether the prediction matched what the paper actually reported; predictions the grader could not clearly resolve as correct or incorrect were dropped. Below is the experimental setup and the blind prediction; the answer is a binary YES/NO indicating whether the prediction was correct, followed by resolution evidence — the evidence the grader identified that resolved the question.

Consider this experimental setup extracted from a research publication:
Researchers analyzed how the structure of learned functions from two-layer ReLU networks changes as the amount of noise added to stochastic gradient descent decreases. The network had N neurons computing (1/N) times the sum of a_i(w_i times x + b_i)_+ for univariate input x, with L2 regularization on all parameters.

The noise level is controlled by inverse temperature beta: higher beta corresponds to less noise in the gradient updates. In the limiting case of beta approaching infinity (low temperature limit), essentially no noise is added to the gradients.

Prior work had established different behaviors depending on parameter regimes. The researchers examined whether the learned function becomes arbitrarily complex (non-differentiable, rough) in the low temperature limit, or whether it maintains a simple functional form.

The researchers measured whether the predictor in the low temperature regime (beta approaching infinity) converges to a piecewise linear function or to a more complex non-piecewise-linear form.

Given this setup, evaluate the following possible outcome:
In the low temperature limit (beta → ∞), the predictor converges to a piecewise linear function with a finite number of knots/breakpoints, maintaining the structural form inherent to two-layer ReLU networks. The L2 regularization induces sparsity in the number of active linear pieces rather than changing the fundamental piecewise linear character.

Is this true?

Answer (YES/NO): YES